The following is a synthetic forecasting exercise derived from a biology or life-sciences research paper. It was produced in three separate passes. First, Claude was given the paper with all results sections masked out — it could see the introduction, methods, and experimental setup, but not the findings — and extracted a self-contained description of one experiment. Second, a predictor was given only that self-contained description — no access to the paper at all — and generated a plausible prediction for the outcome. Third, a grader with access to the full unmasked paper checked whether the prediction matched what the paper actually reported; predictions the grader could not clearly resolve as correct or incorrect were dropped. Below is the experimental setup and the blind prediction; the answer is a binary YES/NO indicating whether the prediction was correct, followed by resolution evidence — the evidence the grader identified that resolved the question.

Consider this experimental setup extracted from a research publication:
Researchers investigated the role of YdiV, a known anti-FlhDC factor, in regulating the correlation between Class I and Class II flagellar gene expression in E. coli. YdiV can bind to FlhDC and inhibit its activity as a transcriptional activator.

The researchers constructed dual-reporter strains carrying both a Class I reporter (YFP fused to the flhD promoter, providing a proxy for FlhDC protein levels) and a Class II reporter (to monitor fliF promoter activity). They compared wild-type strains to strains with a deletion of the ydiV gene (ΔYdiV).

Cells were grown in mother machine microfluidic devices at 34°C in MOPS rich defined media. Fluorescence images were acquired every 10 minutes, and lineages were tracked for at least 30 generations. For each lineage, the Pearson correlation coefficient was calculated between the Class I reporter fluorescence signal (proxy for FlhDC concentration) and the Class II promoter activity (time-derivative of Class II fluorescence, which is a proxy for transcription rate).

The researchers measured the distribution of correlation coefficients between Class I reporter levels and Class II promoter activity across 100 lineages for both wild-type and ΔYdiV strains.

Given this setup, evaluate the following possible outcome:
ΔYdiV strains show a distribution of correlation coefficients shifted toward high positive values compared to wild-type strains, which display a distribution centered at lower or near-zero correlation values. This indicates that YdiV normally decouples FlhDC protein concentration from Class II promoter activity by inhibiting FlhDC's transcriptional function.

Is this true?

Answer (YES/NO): YES